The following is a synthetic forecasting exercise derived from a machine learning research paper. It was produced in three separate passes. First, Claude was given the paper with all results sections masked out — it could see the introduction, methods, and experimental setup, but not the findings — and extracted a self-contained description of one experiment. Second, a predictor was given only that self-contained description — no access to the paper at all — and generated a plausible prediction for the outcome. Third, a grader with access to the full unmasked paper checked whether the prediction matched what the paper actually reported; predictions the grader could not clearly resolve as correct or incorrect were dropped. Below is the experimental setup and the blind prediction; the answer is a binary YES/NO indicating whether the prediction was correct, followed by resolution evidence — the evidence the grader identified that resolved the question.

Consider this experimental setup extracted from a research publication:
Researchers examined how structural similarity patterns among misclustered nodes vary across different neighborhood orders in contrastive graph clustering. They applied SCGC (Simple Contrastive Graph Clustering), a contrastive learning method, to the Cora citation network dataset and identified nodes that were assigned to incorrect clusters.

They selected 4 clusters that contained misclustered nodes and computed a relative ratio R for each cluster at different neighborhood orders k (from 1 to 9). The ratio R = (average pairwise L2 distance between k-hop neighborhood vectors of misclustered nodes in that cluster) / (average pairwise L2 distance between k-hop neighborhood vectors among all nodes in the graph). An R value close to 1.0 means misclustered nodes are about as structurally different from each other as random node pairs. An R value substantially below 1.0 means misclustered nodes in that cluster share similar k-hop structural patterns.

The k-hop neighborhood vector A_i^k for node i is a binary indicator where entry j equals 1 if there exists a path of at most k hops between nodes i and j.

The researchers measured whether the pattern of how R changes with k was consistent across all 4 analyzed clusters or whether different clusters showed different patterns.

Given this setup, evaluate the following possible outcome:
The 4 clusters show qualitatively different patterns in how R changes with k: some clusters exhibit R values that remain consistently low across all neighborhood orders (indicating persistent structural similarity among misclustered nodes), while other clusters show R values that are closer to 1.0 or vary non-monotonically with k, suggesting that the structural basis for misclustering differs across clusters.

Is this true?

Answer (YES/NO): NO